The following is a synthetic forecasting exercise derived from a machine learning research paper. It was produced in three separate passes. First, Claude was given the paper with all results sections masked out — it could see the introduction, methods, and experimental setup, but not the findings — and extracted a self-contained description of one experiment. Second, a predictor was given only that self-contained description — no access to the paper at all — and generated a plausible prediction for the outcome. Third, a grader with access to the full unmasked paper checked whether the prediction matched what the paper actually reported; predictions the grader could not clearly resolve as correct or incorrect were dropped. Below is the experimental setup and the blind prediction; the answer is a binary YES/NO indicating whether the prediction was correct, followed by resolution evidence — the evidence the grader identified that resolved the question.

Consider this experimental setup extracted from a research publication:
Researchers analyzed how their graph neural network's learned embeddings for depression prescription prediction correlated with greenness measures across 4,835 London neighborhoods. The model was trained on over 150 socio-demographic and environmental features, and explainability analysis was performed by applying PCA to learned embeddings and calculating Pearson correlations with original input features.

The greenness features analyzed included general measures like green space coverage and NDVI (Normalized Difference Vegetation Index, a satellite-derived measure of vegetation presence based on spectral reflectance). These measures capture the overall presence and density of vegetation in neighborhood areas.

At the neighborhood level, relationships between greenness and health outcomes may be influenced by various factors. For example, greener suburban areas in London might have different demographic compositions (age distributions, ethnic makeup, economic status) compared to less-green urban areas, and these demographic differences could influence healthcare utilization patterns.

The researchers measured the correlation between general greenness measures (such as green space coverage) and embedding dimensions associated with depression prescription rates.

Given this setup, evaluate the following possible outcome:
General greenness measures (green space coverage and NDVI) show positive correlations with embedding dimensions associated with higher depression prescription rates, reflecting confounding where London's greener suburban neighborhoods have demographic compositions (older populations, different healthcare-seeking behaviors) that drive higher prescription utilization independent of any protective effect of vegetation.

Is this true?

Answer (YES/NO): YES